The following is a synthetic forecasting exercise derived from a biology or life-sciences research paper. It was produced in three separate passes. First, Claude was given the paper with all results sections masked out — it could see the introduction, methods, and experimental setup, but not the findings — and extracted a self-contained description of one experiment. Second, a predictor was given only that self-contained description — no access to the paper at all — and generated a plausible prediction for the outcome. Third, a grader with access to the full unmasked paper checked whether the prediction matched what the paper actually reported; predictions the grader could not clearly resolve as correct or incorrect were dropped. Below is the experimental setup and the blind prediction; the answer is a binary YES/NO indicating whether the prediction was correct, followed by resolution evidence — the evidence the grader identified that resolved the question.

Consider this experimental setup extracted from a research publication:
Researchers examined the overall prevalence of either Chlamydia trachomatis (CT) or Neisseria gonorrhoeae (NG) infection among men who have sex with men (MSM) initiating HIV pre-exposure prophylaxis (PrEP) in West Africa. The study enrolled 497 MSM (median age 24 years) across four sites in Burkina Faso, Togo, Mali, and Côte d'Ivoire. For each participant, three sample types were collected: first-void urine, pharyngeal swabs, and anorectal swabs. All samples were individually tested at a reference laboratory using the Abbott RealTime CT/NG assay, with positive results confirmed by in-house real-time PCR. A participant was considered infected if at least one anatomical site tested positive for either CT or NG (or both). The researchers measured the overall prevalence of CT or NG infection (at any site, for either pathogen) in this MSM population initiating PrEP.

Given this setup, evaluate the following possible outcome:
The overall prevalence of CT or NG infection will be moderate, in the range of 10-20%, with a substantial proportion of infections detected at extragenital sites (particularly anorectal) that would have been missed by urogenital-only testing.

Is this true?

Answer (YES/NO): NO